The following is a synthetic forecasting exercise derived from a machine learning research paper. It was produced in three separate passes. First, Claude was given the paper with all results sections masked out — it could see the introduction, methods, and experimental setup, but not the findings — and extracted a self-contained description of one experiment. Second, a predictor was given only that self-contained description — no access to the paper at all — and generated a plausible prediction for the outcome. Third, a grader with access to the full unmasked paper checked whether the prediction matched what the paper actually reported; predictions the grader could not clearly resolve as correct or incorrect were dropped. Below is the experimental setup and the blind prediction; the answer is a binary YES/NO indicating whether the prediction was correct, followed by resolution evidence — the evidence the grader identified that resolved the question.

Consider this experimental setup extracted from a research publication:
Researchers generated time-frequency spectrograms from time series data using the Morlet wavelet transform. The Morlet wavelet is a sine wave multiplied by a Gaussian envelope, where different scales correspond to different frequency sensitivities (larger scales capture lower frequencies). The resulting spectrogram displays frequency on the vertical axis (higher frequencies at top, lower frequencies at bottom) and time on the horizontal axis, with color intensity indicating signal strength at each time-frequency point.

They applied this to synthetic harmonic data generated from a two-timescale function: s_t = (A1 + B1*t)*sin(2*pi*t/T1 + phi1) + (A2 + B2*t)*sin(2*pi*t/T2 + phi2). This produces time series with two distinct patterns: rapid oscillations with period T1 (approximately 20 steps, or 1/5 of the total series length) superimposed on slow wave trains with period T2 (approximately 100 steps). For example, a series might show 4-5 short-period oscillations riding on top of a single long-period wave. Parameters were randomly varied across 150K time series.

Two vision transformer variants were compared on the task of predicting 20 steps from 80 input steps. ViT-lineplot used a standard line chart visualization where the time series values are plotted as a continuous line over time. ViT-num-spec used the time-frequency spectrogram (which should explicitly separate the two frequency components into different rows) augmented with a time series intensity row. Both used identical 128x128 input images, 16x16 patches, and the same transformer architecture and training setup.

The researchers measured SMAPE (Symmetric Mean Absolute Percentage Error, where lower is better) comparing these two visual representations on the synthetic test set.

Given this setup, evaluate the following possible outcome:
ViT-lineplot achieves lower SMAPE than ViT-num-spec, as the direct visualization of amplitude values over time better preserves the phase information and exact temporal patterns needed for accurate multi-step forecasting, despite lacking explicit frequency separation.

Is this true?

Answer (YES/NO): NO